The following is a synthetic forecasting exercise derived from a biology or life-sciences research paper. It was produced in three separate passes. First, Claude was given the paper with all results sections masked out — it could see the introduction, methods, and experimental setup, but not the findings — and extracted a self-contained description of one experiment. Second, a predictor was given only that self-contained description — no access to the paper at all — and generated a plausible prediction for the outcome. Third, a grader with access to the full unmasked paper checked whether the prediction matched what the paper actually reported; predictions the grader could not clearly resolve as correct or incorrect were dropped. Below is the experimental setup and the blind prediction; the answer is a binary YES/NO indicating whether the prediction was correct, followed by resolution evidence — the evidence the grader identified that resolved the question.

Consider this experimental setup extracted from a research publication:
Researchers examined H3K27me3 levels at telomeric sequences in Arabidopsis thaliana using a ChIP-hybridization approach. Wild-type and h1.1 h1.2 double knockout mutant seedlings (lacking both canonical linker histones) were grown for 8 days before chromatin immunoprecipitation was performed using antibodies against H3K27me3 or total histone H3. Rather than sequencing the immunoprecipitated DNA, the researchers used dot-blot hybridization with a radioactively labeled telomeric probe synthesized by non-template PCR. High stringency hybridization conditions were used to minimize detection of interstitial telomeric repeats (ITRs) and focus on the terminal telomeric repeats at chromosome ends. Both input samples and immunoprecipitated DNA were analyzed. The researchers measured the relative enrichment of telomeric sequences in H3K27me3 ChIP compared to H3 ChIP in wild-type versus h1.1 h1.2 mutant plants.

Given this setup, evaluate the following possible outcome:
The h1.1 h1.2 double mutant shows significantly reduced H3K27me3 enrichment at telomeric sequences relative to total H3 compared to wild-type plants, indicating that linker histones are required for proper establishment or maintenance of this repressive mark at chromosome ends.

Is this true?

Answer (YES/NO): NO